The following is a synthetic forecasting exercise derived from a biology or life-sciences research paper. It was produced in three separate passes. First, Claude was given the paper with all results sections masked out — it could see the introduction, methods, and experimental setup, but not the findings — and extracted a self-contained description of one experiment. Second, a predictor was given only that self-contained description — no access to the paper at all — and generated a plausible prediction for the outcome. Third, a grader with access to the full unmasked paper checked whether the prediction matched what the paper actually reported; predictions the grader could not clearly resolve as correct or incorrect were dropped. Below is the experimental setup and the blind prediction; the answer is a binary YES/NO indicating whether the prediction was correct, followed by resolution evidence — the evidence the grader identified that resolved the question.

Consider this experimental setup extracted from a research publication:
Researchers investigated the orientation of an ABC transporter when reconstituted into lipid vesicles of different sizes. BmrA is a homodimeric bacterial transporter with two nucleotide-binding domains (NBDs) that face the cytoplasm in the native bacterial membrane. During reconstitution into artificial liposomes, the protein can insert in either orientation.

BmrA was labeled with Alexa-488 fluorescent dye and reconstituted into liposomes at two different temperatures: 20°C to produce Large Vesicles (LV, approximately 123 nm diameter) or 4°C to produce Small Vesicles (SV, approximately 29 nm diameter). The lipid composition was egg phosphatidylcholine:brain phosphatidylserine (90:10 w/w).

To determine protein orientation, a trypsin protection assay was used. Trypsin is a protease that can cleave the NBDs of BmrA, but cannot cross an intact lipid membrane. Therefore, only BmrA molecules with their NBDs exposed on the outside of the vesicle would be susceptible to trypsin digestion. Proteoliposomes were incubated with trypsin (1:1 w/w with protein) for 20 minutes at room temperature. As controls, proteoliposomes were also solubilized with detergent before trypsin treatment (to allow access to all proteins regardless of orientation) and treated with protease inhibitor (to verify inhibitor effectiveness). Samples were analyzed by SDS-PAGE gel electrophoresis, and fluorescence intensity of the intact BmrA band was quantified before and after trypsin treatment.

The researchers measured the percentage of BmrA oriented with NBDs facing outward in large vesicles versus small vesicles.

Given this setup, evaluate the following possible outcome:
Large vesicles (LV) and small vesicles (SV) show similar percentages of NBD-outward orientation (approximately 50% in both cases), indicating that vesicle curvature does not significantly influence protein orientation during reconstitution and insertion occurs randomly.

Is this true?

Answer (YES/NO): NO